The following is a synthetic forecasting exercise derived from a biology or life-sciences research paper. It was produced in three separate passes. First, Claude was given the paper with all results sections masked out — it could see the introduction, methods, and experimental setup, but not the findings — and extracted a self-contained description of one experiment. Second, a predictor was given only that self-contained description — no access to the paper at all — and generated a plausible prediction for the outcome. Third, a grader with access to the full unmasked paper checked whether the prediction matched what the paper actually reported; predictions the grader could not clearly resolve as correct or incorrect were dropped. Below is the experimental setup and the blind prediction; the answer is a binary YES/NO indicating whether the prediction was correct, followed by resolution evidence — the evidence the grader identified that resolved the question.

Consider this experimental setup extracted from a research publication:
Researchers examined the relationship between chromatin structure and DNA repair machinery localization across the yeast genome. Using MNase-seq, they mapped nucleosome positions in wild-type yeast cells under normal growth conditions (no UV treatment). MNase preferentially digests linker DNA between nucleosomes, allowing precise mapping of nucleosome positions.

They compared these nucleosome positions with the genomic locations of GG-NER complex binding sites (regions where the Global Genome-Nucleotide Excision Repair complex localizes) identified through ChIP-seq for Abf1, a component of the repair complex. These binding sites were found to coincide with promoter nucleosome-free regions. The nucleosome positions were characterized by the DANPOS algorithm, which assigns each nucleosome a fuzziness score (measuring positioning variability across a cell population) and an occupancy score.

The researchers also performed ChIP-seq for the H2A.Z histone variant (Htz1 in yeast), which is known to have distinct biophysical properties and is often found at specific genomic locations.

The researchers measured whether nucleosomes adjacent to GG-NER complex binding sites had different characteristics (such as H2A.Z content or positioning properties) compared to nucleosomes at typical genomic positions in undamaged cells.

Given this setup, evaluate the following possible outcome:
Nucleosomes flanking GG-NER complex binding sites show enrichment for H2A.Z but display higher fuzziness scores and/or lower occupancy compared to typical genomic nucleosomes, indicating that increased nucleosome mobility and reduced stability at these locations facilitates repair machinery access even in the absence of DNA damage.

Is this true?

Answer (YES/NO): NO